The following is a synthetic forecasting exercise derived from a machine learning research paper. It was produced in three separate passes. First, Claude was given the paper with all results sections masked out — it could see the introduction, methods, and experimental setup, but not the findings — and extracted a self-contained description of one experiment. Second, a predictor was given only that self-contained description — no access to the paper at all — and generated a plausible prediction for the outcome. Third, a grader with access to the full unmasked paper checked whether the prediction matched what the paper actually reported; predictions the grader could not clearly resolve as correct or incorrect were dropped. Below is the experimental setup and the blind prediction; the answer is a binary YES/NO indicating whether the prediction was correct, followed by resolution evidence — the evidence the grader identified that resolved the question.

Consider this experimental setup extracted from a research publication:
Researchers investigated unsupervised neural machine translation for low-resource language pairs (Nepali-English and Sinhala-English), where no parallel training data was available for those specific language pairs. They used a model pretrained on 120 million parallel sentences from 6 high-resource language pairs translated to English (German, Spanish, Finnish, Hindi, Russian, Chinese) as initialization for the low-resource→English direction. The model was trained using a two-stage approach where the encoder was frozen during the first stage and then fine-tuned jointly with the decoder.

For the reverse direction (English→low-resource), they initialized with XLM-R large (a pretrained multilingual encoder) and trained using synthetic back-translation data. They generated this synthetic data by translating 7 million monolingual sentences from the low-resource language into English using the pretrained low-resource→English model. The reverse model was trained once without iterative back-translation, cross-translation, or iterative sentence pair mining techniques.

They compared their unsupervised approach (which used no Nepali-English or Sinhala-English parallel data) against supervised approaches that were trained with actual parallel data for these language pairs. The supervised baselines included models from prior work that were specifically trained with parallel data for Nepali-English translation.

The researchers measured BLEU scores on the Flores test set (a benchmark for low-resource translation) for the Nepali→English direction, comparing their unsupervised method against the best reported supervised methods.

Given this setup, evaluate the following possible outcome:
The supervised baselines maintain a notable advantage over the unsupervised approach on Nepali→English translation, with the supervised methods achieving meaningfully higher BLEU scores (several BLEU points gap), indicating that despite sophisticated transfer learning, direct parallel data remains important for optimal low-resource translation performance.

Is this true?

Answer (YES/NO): NO